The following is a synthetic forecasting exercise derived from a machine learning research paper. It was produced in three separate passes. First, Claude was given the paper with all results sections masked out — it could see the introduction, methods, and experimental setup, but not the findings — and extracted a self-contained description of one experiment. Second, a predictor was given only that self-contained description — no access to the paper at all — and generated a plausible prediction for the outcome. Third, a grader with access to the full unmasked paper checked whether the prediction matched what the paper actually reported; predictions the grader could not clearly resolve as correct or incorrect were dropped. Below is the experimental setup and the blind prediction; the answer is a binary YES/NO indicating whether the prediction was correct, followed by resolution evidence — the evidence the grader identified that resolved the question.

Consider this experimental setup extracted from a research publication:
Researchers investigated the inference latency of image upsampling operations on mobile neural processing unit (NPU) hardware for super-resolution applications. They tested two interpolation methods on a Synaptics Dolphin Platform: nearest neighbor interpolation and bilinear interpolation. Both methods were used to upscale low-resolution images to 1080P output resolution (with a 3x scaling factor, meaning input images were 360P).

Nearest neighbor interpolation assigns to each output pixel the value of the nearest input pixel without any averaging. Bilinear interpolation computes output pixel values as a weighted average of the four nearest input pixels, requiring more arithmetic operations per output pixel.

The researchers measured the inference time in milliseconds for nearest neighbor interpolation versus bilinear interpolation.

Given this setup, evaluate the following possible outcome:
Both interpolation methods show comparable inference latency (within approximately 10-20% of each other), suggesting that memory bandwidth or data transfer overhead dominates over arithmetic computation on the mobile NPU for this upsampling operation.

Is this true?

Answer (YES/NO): NO